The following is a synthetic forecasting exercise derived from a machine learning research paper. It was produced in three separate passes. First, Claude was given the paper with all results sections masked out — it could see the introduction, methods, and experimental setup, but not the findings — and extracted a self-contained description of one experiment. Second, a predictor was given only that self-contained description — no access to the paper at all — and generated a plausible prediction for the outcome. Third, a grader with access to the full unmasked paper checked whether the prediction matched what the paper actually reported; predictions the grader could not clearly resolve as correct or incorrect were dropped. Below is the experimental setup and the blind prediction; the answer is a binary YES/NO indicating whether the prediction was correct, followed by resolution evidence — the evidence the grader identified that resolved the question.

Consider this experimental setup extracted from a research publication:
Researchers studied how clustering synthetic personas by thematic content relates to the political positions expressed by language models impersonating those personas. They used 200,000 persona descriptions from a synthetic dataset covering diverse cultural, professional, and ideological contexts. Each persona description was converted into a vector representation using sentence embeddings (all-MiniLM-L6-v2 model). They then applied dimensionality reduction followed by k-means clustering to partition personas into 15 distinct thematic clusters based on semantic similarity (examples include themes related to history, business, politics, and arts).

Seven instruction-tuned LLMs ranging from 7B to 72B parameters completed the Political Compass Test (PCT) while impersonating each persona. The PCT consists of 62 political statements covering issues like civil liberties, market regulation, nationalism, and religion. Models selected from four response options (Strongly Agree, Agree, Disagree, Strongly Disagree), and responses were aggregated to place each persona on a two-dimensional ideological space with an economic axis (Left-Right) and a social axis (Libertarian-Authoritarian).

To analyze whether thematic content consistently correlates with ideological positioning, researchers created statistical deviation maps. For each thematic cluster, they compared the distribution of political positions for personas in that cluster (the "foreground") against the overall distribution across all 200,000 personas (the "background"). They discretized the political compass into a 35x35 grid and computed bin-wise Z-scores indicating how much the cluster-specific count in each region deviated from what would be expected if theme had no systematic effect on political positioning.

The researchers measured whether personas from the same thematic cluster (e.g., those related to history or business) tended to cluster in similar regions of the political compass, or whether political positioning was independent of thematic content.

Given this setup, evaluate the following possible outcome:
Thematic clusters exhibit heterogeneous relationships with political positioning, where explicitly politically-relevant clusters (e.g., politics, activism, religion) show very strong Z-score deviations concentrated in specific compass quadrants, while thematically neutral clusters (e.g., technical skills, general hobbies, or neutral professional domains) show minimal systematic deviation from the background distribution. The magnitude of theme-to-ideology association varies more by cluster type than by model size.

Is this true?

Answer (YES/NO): NO